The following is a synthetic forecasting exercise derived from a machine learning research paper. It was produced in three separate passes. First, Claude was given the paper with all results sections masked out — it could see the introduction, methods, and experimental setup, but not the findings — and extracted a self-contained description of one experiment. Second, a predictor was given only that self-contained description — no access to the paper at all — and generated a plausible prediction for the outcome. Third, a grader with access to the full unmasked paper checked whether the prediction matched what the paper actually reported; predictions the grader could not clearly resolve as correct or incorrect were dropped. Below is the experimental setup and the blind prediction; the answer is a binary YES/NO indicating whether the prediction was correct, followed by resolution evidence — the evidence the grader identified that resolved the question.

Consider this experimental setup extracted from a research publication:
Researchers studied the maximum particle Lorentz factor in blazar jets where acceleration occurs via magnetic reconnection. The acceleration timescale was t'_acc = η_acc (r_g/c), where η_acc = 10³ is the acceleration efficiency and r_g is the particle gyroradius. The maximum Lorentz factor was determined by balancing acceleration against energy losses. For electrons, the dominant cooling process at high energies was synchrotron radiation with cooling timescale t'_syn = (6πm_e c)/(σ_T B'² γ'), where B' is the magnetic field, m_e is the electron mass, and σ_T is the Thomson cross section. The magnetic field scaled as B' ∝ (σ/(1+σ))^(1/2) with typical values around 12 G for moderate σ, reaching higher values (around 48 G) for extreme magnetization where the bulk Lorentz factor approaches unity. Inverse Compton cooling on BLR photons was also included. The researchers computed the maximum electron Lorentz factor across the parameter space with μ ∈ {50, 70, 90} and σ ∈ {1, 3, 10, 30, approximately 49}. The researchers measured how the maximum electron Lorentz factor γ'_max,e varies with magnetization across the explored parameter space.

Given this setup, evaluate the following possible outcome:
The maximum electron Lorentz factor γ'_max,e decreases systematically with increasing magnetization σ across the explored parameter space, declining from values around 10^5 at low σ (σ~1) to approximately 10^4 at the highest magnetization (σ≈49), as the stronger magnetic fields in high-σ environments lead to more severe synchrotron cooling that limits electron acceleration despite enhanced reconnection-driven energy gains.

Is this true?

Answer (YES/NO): NO